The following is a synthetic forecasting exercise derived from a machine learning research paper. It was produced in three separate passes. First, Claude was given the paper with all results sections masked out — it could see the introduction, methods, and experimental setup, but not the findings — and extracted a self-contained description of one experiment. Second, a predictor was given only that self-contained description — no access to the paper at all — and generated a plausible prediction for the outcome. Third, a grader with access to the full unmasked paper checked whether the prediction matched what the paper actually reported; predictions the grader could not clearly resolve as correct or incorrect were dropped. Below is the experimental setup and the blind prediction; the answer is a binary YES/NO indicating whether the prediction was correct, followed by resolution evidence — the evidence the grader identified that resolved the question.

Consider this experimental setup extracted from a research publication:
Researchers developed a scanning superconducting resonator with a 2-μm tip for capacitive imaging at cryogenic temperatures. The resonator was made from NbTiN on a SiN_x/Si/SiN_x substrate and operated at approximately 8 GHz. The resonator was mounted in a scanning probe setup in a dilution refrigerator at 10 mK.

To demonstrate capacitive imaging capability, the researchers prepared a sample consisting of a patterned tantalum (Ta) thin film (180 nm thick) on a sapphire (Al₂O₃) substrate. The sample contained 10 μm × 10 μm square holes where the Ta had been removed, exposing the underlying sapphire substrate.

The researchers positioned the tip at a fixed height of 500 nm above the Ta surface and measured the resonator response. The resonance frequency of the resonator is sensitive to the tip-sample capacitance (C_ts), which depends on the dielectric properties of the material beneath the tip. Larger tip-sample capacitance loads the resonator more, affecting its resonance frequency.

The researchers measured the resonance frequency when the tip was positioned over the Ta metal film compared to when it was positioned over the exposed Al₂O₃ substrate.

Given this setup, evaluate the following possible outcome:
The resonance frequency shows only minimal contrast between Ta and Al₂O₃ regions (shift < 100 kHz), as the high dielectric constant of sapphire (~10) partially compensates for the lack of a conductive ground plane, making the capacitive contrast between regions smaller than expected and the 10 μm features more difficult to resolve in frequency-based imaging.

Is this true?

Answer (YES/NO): NO